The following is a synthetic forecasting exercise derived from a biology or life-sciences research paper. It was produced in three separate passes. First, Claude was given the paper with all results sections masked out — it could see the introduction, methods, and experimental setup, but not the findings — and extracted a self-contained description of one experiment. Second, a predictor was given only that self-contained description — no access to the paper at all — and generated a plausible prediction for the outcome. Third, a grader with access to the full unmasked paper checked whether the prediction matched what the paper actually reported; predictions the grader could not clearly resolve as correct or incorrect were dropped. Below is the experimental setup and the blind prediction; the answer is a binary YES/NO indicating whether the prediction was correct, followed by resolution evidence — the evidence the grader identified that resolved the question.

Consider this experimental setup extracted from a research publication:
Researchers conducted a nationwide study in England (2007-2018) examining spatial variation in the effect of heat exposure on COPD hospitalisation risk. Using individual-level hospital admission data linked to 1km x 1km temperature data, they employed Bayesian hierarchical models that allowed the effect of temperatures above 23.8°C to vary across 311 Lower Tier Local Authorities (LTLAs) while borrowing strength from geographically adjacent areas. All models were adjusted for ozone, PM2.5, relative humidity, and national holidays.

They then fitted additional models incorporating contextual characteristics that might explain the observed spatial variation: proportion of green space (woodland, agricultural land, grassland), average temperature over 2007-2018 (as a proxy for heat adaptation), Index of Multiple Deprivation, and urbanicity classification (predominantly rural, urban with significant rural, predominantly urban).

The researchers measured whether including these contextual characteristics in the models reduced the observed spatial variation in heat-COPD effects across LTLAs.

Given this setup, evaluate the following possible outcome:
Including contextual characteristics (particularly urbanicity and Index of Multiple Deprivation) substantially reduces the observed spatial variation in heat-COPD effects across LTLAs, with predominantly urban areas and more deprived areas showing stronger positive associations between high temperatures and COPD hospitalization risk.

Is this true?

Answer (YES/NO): NO